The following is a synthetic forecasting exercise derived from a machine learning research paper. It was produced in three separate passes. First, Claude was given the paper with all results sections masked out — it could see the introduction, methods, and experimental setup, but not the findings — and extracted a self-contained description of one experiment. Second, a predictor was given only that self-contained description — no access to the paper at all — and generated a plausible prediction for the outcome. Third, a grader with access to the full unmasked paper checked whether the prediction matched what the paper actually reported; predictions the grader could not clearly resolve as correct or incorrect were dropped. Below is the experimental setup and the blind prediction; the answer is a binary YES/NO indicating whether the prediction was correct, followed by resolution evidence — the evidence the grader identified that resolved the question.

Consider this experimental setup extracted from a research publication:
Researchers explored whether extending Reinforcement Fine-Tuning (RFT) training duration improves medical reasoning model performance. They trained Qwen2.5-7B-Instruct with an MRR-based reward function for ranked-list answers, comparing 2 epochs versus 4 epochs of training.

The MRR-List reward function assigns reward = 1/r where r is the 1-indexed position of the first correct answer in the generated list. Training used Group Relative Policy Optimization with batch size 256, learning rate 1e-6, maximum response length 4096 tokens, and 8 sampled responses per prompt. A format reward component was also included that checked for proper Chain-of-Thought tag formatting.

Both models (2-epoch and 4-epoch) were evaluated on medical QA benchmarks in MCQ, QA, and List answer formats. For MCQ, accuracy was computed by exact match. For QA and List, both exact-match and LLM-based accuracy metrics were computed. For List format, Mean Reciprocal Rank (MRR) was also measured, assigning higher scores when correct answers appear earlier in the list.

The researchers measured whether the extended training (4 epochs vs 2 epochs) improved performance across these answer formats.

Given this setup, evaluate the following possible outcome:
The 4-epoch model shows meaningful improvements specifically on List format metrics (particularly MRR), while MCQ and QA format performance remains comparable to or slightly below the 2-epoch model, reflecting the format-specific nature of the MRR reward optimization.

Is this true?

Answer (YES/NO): NO